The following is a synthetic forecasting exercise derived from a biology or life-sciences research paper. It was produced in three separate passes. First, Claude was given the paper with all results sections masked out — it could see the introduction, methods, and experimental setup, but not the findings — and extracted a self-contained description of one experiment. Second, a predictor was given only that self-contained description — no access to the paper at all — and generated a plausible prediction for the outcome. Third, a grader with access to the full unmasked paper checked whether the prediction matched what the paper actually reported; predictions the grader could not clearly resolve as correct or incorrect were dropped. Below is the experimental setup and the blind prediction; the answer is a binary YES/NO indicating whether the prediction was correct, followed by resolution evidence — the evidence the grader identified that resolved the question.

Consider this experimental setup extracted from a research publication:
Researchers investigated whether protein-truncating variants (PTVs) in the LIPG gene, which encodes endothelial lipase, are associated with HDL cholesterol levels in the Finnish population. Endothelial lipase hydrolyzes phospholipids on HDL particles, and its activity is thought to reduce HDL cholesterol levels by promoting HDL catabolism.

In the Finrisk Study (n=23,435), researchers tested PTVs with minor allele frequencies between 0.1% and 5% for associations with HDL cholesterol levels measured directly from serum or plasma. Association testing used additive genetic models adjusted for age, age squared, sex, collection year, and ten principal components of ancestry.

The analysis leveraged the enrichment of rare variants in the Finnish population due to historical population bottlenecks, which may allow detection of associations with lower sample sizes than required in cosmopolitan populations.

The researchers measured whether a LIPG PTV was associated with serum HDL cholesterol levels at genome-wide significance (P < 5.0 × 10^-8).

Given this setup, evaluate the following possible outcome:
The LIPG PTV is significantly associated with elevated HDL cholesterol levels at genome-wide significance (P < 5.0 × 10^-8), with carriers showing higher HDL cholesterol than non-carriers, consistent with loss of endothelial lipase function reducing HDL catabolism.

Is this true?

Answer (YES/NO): YES